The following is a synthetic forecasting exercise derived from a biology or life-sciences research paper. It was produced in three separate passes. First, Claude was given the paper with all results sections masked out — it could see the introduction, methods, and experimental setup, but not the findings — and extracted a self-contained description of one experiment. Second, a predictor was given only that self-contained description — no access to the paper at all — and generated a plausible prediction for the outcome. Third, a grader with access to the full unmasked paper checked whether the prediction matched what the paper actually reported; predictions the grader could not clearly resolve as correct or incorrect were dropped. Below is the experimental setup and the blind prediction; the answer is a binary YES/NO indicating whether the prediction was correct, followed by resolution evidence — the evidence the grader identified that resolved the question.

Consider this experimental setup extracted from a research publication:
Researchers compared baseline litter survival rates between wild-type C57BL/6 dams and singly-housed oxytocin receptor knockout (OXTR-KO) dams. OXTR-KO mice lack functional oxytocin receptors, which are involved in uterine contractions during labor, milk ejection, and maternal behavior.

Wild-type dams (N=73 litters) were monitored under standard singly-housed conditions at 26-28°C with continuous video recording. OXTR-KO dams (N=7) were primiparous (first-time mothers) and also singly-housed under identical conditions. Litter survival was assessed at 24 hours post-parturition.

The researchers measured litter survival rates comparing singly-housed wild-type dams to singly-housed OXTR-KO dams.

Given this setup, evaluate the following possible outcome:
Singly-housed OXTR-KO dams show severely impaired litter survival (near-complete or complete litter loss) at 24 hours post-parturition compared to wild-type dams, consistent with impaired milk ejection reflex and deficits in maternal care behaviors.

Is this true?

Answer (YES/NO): NO